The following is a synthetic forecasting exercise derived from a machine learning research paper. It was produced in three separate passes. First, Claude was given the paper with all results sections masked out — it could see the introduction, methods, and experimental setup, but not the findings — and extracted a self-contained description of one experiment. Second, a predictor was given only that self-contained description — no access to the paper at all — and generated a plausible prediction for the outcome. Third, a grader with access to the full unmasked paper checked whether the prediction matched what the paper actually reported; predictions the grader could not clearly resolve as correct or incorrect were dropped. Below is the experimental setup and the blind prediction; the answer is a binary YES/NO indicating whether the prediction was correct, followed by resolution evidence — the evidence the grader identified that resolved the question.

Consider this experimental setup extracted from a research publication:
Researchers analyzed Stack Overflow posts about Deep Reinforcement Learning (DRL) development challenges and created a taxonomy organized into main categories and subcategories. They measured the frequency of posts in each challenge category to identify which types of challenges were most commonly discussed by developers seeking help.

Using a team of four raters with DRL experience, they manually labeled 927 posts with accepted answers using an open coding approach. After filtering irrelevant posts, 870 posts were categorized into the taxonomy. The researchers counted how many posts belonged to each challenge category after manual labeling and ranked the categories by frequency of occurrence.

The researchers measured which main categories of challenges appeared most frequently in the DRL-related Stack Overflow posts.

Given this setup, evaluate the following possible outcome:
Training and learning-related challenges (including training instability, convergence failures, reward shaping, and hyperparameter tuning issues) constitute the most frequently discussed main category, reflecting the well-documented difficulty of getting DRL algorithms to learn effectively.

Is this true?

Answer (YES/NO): NO